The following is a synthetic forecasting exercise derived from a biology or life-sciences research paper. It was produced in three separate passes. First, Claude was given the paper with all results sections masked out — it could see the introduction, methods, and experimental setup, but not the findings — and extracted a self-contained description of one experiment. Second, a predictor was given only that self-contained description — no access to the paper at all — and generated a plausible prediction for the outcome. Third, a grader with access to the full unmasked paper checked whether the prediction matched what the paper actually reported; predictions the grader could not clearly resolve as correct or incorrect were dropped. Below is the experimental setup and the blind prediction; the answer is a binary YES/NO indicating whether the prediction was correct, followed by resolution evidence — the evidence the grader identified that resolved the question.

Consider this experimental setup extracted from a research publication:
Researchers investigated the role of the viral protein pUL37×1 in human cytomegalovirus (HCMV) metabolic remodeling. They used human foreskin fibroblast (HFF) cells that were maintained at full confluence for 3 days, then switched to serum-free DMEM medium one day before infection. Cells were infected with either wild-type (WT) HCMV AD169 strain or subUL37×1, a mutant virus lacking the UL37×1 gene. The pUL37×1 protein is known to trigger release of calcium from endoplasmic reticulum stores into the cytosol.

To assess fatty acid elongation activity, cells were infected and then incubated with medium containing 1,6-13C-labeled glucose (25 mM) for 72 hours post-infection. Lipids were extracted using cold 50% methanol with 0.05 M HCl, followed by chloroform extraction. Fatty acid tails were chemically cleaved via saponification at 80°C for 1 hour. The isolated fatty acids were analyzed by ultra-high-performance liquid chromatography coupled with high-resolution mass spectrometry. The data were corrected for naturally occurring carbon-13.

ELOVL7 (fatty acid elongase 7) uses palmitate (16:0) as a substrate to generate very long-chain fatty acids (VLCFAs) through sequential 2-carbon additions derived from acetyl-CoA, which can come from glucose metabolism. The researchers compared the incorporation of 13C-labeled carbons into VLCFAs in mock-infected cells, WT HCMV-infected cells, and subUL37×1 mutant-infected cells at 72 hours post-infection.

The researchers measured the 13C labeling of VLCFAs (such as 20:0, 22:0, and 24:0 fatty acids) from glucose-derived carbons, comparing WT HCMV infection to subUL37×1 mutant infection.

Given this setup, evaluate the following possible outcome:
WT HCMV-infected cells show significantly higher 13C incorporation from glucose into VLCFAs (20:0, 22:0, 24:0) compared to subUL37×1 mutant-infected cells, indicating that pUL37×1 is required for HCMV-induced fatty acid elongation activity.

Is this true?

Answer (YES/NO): YES